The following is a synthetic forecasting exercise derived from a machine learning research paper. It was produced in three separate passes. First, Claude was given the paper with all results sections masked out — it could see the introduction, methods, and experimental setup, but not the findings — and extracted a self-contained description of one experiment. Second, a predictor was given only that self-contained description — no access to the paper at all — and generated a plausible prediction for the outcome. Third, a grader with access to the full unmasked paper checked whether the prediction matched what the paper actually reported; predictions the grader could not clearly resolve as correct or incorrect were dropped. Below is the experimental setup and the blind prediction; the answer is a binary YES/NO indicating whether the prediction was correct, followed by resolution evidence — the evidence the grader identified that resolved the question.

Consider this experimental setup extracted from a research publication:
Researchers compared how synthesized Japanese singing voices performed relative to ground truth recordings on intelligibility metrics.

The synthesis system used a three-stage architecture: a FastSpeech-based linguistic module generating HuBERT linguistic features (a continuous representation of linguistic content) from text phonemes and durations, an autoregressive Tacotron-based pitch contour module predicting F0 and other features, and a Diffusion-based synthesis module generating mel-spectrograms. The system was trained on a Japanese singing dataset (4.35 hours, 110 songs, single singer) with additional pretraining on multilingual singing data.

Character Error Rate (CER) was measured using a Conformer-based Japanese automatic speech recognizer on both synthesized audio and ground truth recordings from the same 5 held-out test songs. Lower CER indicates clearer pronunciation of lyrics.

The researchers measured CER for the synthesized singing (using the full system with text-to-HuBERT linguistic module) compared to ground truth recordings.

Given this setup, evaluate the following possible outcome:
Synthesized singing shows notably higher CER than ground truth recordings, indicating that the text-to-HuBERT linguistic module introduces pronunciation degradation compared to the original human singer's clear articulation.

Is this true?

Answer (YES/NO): NO